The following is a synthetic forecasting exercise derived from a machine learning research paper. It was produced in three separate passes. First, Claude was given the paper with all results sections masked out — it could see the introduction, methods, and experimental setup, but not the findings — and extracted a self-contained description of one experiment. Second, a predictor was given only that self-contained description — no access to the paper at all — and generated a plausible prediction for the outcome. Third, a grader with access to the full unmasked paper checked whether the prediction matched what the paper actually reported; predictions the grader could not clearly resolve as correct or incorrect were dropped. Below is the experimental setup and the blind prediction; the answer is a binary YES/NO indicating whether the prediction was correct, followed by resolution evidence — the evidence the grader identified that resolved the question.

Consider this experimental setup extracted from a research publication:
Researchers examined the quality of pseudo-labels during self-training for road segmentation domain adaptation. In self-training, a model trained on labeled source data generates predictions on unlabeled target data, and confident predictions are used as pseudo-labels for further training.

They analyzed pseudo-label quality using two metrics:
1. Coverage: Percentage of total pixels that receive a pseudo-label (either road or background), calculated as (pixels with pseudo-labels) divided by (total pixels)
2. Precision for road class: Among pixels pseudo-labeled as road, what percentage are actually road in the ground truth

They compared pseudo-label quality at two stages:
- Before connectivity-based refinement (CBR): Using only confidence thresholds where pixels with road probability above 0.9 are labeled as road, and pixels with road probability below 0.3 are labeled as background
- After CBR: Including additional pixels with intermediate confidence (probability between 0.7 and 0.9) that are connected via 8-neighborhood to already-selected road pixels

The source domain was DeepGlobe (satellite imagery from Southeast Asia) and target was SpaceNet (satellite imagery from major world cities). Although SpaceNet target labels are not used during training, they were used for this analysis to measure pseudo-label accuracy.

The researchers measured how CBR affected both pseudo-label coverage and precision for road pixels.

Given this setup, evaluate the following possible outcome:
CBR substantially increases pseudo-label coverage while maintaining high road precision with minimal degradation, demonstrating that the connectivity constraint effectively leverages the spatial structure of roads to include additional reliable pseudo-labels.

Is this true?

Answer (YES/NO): YES